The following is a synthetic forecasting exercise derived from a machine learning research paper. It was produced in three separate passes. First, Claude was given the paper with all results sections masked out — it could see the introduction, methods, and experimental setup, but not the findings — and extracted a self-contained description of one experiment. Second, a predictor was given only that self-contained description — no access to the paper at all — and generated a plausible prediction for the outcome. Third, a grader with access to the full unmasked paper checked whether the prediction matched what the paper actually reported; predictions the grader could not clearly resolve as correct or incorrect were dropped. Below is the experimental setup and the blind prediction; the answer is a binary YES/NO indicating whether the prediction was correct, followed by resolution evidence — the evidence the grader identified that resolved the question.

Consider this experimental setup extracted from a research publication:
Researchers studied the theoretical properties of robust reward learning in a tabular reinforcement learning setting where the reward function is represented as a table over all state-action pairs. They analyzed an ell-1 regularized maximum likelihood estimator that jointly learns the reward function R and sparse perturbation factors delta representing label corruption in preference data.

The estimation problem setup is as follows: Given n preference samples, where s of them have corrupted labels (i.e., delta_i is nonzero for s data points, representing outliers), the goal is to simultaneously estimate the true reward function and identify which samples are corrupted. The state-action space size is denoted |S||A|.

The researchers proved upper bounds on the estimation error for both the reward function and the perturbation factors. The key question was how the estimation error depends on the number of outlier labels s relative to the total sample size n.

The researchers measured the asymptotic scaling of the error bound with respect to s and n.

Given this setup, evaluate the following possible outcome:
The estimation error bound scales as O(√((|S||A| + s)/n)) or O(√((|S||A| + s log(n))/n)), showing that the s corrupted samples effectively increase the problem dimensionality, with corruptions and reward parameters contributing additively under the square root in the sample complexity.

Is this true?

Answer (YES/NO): YES